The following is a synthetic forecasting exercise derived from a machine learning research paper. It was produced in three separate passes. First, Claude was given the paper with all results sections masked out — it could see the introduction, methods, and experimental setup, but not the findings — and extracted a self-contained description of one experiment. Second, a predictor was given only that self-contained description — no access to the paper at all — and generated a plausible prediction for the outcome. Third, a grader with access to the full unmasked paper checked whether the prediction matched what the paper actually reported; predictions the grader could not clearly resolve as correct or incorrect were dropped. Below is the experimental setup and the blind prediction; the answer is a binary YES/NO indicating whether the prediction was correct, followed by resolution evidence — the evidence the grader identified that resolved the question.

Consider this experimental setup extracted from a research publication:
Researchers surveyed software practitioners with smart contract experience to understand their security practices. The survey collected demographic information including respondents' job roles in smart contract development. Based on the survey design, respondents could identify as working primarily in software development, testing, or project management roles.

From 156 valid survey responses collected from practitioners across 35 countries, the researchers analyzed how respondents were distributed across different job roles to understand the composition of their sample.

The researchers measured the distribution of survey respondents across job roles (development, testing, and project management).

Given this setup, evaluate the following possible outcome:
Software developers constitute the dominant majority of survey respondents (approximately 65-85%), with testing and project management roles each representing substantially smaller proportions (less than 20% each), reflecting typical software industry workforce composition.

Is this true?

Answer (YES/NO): YES